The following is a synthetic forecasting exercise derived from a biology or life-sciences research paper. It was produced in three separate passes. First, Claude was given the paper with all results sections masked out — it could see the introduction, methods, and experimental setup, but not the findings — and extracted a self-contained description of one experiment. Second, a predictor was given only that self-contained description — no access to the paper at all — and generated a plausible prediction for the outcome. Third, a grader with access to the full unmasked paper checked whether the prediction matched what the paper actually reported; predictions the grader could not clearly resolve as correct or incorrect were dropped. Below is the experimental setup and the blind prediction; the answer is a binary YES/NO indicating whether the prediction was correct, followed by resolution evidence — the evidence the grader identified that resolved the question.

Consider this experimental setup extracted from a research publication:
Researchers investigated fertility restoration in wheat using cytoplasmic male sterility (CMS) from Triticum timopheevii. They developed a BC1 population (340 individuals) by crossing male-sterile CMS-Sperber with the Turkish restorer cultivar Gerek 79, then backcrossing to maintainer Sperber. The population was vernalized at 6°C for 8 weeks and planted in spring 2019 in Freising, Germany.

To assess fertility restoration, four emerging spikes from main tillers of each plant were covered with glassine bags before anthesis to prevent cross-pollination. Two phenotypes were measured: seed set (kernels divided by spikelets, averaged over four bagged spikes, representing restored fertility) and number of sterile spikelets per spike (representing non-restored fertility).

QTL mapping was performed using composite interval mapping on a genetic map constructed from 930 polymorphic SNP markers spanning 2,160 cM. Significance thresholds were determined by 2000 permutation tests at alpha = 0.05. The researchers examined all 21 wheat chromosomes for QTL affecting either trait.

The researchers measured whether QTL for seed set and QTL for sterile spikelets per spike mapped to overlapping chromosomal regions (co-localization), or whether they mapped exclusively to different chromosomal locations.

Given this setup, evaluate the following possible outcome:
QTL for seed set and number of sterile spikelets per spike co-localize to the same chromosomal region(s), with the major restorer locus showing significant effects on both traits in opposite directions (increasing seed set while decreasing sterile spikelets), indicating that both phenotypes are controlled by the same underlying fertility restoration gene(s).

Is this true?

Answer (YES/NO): YES